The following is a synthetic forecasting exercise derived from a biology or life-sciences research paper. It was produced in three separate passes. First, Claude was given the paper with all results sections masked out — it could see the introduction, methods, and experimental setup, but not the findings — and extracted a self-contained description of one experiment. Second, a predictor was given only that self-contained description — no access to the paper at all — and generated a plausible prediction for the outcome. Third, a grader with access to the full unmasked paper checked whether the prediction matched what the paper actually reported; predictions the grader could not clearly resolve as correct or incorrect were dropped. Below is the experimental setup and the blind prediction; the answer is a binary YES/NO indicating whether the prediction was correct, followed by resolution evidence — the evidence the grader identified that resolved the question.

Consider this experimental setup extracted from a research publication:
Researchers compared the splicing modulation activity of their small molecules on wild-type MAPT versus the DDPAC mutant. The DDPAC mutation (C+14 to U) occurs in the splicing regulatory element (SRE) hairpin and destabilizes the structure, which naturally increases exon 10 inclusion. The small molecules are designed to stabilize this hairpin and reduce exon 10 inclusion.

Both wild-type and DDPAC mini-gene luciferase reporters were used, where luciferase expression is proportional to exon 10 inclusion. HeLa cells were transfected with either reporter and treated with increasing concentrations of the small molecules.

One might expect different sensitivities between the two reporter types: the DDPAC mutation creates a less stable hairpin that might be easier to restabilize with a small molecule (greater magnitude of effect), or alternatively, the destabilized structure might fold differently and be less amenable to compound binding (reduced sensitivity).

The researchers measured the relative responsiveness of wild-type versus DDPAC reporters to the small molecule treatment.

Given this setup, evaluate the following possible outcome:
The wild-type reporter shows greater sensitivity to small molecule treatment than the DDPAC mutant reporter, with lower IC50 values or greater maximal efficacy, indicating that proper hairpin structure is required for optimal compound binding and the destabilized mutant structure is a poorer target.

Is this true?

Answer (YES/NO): NO